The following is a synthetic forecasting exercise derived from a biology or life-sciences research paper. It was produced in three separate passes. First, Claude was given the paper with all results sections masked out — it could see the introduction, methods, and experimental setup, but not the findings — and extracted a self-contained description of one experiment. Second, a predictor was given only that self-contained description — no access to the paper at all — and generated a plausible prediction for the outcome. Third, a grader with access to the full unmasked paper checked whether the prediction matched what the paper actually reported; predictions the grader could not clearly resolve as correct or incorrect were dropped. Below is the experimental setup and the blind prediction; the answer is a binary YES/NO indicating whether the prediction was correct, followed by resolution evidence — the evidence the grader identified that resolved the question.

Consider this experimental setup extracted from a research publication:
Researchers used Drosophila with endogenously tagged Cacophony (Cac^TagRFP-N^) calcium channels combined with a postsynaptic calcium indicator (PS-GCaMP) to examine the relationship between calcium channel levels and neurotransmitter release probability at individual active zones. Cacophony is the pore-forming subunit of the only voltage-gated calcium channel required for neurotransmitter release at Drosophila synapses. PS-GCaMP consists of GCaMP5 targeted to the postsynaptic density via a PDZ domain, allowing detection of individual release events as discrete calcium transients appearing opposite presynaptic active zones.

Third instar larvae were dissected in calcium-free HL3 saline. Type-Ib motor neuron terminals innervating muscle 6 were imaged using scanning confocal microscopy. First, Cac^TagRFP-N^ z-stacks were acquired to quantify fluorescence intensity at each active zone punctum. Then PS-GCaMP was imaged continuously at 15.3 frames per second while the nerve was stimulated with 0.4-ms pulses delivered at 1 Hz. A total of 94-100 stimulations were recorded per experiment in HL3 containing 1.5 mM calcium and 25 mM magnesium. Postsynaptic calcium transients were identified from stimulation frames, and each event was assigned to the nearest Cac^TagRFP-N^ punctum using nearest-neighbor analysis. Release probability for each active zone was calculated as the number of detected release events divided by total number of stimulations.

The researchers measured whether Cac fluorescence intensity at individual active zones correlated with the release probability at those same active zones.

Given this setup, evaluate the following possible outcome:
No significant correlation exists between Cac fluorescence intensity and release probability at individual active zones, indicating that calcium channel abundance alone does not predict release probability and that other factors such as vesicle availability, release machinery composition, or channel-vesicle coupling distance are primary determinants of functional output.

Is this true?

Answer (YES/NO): NO